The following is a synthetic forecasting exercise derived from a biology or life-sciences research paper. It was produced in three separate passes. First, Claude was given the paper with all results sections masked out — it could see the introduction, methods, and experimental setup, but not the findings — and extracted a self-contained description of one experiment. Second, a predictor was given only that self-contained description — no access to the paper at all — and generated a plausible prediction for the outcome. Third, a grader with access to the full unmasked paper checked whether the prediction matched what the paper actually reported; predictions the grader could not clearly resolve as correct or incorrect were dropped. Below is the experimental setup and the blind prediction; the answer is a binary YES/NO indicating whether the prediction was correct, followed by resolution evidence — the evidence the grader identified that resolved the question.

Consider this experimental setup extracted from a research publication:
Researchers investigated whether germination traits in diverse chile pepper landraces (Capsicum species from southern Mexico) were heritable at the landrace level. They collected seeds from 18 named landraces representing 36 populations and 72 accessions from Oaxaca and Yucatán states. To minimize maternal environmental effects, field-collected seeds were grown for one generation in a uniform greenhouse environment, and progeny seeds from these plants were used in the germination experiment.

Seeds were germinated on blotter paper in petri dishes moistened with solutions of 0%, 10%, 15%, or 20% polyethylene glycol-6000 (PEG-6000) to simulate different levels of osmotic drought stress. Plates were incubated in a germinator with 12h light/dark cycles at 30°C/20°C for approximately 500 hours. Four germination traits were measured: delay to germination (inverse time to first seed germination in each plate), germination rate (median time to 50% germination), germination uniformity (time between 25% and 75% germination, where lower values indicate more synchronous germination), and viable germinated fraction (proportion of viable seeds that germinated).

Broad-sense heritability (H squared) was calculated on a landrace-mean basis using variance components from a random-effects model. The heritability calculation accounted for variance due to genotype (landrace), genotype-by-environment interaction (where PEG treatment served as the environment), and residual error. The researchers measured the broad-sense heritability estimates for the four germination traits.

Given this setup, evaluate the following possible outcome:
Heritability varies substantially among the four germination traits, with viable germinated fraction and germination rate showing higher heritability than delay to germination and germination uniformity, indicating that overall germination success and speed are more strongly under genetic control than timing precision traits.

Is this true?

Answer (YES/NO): NO